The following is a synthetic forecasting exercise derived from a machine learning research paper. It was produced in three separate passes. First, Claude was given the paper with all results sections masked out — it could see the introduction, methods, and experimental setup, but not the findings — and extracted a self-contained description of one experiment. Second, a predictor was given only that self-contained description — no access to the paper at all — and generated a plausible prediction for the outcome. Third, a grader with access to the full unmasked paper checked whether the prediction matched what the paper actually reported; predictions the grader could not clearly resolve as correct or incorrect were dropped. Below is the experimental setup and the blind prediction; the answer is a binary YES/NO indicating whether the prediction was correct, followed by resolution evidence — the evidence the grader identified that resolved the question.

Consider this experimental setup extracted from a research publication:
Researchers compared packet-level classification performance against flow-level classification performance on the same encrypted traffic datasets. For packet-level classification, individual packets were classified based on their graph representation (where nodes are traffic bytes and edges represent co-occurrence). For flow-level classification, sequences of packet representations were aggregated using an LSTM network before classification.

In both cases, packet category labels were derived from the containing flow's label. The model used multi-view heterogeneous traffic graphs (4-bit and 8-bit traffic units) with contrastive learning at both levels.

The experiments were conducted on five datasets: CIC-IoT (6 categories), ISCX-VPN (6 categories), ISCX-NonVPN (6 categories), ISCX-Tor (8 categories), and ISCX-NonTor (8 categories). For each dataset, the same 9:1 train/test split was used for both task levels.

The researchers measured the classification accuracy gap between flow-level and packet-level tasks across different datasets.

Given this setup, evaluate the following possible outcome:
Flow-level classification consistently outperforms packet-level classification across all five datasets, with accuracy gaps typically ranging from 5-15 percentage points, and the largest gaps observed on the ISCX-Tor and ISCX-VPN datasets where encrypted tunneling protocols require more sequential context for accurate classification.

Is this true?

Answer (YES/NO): NO